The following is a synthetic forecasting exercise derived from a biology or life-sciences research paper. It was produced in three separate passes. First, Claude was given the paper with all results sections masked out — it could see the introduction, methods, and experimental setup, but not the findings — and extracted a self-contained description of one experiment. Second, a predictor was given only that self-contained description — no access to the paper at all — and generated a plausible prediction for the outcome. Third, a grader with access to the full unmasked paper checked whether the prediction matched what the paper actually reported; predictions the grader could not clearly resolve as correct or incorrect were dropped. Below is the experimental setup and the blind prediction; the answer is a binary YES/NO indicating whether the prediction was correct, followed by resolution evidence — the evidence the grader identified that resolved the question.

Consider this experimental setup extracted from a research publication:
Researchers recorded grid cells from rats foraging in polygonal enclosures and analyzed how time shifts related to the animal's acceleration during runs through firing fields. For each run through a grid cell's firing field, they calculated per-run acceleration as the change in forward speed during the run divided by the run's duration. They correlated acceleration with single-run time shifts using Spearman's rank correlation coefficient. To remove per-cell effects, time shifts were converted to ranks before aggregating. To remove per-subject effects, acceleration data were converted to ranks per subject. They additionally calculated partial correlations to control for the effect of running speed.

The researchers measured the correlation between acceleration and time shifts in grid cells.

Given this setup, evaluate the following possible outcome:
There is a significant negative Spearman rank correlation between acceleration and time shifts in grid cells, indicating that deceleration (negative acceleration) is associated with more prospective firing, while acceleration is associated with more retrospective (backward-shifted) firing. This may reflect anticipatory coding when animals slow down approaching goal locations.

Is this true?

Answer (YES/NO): NO